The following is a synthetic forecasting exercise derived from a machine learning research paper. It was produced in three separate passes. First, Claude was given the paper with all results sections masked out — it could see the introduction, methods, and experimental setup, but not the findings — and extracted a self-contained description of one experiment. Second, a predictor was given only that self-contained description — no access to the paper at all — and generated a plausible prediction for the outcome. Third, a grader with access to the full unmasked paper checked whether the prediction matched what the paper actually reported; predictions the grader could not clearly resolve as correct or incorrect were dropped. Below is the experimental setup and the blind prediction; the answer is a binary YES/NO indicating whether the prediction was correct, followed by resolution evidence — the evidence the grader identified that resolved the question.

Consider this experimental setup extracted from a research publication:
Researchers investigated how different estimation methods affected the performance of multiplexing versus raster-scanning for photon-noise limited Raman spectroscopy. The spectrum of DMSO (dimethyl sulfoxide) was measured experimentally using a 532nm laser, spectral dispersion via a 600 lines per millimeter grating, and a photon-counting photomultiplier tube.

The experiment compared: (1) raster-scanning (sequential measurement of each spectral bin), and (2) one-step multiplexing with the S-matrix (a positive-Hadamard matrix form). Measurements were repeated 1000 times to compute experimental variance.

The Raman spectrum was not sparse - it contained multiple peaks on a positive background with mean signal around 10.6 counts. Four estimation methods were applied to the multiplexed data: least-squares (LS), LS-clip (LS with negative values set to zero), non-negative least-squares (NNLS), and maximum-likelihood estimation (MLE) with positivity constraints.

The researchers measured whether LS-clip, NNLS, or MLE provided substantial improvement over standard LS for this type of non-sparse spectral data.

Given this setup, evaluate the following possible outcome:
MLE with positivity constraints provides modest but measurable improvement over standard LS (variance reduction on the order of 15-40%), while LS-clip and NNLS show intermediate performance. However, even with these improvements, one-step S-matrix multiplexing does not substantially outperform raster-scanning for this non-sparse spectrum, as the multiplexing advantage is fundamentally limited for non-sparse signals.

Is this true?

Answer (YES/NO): NO